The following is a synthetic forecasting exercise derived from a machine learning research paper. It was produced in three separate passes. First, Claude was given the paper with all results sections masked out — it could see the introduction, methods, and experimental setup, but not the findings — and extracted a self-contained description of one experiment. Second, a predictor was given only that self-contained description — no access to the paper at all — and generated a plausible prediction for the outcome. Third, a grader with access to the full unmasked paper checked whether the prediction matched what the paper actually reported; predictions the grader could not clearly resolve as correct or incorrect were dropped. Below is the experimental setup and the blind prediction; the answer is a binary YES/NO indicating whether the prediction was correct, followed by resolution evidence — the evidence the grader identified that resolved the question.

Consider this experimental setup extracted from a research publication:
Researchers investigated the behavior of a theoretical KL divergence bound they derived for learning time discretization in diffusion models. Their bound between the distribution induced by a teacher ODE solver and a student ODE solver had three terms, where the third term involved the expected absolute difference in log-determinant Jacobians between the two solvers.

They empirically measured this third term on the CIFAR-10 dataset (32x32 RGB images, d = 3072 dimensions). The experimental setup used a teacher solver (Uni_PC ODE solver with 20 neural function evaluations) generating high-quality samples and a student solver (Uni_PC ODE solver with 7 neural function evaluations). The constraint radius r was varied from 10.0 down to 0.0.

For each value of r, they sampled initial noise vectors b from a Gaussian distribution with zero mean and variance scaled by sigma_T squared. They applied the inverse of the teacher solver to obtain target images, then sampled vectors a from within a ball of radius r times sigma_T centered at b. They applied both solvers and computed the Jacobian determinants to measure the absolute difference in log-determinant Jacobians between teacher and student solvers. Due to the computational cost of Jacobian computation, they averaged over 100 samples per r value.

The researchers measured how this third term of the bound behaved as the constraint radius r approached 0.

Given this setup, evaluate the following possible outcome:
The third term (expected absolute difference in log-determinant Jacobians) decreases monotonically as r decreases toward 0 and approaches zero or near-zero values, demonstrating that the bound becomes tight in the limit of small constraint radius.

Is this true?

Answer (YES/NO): NO